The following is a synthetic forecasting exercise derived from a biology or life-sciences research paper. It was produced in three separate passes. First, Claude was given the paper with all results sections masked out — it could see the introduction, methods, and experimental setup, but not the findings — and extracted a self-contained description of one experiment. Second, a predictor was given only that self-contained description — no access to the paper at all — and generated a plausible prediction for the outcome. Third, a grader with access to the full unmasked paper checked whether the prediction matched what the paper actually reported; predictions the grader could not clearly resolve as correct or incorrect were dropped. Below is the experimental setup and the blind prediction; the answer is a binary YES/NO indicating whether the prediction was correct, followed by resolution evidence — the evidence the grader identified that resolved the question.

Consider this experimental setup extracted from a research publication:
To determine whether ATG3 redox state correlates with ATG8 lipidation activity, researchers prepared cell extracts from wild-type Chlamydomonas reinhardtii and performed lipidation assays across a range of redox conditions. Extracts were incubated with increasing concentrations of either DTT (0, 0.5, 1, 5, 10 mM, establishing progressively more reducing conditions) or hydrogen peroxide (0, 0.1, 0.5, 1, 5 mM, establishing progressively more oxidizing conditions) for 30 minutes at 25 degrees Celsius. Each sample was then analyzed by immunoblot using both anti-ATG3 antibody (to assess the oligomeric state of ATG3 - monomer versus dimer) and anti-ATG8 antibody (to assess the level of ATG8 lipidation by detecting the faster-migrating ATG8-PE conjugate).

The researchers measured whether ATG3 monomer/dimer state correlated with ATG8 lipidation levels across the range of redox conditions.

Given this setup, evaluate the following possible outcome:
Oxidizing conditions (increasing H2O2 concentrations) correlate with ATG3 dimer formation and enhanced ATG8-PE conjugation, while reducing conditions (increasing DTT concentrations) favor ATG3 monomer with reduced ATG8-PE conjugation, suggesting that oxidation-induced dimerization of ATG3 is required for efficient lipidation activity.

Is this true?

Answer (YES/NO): NO